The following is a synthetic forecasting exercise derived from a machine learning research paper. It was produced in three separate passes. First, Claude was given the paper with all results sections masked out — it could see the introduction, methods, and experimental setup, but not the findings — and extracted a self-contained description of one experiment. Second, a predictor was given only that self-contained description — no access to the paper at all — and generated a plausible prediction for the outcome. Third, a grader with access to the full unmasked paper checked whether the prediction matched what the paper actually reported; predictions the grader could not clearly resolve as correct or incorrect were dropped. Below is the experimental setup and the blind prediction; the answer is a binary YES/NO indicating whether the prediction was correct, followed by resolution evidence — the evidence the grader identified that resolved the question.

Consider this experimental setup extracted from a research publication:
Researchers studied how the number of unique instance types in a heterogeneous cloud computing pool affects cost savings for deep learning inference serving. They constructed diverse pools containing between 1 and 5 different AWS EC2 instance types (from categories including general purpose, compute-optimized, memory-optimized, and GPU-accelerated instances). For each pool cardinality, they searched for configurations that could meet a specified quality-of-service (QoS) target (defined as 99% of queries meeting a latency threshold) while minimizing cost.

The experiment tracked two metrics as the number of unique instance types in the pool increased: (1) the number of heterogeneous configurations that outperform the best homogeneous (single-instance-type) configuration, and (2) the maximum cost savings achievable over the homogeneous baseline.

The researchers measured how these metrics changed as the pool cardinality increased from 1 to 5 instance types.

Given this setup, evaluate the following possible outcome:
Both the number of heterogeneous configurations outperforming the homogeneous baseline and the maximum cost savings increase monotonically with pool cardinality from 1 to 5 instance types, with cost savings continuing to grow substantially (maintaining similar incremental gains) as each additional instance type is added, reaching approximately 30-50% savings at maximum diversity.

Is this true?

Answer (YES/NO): NO